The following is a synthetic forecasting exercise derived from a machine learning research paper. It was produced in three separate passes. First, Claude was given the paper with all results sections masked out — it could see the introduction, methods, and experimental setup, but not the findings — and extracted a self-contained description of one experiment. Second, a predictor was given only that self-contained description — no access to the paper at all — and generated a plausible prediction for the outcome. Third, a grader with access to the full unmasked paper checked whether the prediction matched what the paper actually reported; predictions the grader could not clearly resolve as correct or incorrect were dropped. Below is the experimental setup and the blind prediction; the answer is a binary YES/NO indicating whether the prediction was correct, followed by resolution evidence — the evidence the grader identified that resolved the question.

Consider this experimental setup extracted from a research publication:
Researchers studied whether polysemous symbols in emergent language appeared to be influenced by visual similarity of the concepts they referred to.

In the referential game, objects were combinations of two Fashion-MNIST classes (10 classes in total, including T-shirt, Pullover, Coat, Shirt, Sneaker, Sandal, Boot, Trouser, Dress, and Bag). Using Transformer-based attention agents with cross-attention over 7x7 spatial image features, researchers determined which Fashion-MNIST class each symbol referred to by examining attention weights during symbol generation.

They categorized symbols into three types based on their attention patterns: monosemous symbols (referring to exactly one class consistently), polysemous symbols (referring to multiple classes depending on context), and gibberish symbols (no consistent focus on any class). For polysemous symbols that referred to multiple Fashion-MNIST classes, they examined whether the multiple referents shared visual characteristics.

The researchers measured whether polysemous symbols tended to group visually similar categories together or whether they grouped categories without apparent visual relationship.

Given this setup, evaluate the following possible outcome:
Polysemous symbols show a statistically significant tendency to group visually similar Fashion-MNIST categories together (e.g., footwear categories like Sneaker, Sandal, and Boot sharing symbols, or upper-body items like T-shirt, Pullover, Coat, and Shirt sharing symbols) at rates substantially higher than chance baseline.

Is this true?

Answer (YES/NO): NO